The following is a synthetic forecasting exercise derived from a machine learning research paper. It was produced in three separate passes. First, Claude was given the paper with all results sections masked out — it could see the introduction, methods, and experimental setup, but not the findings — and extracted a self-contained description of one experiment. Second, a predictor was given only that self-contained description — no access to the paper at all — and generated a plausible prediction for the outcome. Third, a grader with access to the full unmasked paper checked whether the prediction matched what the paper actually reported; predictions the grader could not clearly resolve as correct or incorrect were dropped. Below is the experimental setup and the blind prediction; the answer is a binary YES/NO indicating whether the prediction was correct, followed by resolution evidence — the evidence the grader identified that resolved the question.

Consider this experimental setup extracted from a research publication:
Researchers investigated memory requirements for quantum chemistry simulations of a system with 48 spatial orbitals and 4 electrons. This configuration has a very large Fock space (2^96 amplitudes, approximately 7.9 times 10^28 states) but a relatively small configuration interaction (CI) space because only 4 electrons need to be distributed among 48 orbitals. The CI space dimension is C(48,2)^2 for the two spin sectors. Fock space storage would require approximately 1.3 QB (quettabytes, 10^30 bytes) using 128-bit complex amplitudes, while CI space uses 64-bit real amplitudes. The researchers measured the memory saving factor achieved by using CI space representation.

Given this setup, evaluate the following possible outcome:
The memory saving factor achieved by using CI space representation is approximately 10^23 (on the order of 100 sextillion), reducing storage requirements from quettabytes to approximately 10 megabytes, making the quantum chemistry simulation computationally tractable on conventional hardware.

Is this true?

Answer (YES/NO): YES